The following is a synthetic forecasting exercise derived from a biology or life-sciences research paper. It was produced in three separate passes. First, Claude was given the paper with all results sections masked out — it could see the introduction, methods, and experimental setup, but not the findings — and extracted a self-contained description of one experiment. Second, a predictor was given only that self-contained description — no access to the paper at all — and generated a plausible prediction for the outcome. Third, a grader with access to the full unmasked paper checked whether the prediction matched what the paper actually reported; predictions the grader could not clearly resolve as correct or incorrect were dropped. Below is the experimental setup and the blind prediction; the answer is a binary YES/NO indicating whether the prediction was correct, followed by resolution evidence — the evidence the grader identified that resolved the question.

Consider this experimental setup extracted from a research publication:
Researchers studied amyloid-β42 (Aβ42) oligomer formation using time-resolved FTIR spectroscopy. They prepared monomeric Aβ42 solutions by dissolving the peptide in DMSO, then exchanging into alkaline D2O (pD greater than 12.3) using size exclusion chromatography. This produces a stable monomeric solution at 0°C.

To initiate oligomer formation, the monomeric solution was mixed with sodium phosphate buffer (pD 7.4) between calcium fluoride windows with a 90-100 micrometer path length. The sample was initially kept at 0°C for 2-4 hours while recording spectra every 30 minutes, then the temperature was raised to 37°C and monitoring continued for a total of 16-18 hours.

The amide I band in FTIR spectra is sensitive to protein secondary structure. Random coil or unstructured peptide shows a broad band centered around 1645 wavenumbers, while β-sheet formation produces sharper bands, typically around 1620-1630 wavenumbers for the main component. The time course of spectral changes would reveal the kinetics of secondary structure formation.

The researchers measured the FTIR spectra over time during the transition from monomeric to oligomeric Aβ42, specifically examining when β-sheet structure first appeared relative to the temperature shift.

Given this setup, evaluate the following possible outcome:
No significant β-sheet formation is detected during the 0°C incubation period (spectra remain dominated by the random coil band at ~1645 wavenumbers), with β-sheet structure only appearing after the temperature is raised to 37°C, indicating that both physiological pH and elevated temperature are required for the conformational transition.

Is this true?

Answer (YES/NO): NO